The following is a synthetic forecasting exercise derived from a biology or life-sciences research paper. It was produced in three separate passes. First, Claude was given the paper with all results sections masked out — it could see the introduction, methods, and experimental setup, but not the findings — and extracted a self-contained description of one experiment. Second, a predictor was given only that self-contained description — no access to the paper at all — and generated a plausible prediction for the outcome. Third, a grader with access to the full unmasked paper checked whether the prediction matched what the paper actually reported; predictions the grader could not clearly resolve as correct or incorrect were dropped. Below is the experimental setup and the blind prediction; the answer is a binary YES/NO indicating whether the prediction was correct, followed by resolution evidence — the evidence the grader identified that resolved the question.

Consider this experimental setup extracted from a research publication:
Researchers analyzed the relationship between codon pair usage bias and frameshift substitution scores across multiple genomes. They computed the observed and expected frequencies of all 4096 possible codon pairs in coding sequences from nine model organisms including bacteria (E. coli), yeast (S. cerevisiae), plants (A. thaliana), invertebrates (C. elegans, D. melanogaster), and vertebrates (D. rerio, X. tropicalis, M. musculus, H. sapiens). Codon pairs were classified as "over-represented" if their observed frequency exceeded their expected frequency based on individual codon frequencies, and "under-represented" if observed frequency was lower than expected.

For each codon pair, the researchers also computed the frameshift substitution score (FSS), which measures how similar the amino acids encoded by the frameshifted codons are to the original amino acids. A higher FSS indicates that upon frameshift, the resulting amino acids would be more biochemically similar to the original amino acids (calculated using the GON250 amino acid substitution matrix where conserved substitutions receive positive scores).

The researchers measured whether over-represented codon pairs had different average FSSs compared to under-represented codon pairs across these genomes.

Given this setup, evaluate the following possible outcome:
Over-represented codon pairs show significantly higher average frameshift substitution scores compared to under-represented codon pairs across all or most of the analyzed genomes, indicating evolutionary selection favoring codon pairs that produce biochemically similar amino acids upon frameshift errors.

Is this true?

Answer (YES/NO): YES